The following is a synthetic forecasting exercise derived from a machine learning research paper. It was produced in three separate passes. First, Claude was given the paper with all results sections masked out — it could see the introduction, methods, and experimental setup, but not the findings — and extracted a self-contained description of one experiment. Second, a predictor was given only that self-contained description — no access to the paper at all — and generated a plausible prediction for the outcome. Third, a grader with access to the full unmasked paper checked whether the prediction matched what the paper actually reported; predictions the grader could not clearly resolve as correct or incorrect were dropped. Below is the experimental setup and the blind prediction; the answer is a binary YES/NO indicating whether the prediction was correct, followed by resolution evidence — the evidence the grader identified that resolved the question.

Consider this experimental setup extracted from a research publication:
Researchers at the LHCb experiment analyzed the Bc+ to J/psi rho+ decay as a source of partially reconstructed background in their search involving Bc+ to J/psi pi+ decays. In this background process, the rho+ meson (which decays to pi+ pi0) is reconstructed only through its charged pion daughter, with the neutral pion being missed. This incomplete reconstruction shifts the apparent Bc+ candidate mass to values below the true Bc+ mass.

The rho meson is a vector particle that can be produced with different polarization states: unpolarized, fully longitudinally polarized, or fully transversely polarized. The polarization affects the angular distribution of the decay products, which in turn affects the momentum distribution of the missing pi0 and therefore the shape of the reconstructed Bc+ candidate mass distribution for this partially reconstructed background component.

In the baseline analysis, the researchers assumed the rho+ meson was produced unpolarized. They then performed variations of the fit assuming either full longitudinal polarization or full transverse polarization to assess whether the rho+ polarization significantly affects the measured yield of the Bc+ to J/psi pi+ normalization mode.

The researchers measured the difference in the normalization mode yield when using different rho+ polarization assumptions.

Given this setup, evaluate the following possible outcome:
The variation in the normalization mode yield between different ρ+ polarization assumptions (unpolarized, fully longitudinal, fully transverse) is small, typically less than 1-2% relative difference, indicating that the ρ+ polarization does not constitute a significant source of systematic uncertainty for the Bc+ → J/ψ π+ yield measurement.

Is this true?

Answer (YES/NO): YES